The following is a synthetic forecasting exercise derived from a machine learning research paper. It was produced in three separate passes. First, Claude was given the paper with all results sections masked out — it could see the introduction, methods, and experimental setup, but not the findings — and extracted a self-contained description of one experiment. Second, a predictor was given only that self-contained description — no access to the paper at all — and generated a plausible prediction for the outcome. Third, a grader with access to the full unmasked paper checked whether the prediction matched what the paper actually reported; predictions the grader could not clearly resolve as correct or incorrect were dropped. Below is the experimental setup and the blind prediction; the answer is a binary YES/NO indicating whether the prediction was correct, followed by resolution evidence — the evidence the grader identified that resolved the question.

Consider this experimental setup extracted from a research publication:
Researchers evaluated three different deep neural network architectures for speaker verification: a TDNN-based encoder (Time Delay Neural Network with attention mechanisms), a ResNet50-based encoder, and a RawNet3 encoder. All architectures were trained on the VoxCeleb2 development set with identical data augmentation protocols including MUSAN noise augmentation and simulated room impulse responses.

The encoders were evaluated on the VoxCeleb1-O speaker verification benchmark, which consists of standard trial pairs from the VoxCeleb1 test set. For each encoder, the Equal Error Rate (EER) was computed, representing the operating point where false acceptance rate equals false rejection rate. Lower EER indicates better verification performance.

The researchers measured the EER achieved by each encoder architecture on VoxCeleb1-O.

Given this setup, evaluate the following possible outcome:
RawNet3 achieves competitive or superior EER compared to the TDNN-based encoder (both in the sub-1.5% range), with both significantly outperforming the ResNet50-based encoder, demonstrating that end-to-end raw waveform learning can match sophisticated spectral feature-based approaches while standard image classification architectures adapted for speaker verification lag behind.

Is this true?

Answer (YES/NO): YES